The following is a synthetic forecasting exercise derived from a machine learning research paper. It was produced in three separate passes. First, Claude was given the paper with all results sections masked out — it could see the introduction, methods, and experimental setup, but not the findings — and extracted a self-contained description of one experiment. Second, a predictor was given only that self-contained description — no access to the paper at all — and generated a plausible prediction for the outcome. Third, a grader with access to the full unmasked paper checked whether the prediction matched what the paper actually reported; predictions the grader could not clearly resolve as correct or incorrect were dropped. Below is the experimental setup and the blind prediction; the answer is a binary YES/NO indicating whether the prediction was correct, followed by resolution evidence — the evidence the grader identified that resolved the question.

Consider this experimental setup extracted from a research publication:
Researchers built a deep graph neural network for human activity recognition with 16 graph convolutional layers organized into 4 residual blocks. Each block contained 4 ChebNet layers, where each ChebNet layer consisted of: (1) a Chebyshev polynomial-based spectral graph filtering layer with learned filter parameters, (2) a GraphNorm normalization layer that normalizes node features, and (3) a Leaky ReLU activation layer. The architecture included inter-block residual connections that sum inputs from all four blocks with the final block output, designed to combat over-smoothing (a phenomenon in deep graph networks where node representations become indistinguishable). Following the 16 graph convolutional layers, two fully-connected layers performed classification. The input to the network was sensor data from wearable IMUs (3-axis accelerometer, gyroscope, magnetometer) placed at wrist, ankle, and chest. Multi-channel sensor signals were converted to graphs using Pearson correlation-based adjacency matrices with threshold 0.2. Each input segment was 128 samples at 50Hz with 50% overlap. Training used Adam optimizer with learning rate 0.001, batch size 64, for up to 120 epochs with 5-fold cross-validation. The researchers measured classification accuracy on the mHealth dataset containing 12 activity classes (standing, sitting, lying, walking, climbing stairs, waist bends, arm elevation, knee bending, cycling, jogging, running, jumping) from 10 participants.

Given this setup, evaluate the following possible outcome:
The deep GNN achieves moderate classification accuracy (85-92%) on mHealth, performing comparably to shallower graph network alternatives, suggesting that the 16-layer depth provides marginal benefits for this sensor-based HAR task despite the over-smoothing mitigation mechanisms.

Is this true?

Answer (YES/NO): NO